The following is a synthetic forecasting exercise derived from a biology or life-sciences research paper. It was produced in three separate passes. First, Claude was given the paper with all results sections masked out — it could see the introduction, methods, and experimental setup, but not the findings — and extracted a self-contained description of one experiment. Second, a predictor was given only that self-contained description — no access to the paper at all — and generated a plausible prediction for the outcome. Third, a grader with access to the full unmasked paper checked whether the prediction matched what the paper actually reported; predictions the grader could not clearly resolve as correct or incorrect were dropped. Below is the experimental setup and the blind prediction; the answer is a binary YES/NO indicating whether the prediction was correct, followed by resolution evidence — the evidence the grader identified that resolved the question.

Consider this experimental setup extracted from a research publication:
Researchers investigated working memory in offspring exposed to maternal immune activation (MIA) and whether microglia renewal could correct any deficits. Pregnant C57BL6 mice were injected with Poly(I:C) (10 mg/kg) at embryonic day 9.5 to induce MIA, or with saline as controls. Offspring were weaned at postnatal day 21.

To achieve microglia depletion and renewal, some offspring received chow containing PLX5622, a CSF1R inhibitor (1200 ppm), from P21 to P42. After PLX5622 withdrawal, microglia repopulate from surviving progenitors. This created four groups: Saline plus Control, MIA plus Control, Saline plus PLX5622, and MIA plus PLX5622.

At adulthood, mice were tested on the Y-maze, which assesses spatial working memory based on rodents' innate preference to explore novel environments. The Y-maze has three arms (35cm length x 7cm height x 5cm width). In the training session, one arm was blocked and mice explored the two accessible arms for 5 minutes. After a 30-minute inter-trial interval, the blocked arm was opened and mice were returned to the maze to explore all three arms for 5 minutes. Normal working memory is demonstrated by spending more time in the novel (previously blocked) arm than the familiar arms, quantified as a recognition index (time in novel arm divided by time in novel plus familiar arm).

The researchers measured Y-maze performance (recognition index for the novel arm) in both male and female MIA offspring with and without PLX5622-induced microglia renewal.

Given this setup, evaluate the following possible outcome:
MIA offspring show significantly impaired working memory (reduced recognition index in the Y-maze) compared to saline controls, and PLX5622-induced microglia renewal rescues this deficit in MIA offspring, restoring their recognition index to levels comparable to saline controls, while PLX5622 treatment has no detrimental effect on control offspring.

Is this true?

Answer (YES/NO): NO